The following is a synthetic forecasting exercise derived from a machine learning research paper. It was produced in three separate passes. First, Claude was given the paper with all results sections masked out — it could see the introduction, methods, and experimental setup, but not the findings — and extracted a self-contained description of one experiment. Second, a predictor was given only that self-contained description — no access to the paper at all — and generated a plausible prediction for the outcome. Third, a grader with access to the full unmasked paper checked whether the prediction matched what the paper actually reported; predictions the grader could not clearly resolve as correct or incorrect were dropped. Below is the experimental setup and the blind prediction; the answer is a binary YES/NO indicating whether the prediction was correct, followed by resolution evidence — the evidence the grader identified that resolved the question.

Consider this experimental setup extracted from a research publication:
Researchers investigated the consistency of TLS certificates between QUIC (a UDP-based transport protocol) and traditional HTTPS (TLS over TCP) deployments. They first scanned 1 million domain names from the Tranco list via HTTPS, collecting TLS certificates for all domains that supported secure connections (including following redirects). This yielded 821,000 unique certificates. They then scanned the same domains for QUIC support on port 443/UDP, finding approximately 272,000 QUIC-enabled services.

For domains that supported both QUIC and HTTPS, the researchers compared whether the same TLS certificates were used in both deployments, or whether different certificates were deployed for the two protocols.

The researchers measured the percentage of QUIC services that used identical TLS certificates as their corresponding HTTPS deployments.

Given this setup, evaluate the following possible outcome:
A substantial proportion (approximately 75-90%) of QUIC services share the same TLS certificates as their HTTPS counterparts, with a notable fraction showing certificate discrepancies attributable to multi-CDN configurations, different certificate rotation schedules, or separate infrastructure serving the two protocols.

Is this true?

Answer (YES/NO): NO